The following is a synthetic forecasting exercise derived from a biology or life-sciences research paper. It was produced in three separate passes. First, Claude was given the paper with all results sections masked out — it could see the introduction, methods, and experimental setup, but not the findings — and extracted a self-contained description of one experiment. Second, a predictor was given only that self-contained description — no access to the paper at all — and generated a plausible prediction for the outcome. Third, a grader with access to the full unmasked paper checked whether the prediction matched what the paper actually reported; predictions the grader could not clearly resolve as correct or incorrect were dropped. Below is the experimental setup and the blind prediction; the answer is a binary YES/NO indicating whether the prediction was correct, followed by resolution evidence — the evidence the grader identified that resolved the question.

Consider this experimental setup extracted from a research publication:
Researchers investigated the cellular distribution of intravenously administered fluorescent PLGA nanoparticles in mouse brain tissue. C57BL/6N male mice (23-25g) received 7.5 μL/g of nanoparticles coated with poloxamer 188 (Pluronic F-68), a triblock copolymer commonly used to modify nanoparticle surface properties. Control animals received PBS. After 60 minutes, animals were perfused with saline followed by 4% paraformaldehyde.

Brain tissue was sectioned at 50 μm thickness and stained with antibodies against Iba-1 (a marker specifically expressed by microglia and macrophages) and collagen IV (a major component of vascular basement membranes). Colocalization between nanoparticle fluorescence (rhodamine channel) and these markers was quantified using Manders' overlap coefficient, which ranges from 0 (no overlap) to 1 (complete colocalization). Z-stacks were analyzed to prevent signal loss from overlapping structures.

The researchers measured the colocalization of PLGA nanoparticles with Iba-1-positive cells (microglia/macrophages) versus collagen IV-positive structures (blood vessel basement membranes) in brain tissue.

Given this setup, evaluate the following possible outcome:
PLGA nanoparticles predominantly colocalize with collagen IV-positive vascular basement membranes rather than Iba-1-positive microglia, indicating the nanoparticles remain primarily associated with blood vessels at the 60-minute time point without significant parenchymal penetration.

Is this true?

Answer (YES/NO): YES